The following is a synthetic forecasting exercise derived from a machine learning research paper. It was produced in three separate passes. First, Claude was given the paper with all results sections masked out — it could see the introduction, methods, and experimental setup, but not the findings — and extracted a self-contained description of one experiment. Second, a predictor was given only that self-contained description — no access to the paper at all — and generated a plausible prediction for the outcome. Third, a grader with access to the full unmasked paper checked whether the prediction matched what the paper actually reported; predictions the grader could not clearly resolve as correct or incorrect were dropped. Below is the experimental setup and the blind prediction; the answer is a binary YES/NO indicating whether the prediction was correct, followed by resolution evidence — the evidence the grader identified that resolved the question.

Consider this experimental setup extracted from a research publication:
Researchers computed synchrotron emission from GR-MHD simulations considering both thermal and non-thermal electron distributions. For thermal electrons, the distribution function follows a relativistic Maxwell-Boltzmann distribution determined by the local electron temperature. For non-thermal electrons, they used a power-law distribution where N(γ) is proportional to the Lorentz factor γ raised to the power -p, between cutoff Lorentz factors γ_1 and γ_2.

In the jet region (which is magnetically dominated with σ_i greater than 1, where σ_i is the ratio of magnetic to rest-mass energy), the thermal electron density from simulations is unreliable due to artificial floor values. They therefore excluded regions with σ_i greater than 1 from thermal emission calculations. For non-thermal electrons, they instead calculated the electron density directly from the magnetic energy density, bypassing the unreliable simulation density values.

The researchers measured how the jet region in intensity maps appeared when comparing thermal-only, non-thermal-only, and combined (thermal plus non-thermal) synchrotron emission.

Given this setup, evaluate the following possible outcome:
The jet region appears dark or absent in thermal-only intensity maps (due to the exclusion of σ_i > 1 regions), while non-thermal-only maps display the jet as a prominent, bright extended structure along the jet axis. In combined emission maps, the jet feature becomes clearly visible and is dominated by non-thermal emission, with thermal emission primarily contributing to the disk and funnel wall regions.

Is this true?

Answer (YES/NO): NO